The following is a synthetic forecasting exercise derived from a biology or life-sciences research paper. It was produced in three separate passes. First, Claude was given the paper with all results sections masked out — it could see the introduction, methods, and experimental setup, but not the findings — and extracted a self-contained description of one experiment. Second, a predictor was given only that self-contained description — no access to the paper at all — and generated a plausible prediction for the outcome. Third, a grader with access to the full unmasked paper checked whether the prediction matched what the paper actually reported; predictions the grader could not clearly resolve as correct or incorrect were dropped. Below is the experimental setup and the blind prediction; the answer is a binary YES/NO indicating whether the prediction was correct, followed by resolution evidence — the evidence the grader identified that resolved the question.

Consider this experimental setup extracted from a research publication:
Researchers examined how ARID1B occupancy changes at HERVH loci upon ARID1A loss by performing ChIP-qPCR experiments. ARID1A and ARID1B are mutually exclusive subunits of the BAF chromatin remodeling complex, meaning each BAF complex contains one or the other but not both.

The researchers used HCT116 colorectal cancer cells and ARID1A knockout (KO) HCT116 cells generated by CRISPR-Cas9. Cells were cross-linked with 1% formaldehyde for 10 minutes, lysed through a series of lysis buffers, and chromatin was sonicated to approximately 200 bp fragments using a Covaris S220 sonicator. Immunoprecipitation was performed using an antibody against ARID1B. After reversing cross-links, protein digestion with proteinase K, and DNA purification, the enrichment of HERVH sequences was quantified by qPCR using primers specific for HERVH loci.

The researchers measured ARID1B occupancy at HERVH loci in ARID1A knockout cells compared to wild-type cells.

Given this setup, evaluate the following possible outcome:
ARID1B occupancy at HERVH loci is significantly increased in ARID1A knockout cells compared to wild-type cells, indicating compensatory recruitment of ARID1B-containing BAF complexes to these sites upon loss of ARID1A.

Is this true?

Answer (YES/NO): YES